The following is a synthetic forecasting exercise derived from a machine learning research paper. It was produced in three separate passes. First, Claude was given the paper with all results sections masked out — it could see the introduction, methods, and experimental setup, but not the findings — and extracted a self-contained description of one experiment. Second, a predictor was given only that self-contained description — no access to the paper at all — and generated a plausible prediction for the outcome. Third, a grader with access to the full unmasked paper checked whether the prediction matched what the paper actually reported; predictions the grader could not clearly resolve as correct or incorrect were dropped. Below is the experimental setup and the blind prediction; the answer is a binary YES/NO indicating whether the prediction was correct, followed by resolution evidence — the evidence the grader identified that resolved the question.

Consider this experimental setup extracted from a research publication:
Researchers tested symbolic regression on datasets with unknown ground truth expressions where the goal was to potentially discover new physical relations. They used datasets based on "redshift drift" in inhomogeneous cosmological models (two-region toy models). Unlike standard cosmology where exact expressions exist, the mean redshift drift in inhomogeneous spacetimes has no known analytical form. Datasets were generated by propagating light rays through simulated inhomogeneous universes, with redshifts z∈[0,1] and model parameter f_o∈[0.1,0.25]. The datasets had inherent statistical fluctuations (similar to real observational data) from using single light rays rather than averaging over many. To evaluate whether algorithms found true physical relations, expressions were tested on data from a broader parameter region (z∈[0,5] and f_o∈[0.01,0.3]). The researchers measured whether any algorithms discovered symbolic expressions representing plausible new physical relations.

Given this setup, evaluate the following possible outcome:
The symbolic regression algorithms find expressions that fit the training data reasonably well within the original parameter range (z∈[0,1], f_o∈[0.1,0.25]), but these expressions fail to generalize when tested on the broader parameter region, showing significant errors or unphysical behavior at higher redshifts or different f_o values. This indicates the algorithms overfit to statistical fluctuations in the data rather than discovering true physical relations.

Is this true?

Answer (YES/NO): NO